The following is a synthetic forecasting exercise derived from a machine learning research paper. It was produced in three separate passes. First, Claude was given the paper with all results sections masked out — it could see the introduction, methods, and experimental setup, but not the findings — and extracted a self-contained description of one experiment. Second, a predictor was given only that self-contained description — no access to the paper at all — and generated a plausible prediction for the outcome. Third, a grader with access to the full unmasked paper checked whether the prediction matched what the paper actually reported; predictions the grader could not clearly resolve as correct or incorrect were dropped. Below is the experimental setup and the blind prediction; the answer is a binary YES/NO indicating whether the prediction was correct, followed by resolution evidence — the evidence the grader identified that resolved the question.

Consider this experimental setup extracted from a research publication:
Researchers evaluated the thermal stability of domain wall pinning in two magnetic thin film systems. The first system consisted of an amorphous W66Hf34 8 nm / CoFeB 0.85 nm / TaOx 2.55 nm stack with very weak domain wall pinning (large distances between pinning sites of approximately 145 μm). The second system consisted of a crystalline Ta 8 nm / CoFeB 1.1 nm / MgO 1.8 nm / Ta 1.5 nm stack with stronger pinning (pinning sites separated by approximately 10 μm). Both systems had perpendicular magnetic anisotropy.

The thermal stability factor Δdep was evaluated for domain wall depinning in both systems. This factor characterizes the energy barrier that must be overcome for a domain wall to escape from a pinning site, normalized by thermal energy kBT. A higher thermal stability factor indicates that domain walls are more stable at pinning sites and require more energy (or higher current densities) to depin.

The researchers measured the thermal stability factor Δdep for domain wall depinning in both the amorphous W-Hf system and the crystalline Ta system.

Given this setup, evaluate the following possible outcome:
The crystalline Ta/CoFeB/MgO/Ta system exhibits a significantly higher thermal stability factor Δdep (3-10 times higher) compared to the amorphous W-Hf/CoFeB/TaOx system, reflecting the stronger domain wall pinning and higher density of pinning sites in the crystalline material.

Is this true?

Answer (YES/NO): YES